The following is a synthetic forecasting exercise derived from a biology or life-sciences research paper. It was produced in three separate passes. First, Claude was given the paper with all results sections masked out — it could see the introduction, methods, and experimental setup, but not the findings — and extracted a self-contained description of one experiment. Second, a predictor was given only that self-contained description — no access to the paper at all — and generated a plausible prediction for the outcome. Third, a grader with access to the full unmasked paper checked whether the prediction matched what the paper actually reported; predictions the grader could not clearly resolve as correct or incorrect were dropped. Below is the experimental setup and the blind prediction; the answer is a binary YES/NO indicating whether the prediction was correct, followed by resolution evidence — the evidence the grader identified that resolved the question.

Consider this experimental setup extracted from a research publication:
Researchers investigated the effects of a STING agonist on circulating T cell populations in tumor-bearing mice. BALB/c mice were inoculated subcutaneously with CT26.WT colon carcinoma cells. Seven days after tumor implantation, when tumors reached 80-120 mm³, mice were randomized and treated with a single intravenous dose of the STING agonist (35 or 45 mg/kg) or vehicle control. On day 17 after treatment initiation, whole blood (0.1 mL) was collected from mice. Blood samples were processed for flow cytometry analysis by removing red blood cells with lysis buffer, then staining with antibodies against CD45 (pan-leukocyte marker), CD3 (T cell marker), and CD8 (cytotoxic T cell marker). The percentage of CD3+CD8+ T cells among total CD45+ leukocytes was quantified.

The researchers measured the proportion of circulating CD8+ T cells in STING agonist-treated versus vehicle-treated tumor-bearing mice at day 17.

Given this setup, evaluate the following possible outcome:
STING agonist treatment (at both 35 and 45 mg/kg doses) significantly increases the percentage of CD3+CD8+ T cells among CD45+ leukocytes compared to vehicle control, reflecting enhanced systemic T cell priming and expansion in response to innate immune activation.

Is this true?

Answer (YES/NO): YES